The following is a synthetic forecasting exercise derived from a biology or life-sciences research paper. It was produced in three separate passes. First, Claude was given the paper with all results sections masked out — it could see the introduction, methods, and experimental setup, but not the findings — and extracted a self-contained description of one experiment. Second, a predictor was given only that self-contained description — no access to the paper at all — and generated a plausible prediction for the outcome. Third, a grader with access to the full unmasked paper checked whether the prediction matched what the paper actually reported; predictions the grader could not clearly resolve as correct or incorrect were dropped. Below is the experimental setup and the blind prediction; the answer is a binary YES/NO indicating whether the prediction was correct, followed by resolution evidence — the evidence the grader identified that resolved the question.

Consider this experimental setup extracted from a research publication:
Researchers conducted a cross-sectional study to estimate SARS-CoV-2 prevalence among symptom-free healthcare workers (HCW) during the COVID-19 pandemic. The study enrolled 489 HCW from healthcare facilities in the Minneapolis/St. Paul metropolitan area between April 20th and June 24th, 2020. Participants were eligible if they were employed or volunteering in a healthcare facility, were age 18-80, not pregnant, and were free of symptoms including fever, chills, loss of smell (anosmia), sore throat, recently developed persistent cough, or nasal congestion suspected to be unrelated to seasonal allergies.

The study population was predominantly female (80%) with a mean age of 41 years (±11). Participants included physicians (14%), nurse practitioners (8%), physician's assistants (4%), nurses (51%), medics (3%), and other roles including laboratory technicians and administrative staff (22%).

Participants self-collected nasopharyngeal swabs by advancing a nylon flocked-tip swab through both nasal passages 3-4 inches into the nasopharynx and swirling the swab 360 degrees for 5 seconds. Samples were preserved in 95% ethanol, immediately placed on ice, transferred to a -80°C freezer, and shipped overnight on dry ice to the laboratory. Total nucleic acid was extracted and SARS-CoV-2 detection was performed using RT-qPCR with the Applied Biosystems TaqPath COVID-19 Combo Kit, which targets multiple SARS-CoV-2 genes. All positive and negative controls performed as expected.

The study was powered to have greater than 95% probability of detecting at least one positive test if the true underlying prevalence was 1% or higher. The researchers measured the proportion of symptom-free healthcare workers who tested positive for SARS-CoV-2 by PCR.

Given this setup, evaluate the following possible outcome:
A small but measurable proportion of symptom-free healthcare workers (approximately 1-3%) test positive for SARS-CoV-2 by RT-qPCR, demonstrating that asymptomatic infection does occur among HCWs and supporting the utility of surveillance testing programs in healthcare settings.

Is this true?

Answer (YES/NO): NO